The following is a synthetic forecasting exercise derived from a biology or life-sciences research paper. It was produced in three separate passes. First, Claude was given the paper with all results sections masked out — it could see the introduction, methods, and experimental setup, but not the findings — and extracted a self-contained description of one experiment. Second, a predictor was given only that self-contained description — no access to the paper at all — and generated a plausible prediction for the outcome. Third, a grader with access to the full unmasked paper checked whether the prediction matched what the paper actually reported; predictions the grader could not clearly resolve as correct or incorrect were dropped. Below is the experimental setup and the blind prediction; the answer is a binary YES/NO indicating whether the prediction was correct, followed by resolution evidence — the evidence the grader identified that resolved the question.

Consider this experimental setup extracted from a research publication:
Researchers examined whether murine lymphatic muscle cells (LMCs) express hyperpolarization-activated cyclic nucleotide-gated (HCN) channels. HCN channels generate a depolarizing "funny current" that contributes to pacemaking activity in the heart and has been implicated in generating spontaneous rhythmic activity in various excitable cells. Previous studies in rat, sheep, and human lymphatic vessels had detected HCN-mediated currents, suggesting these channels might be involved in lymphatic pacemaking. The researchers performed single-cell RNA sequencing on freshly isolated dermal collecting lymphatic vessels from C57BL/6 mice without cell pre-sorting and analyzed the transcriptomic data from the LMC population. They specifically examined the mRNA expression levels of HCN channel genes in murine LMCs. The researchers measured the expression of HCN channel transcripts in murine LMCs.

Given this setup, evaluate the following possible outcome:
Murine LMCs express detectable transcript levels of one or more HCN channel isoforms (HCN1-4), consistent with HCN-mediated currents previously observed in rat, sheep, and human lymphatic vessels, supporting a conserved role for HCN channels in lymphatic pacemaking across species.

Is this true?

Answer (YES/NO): NO